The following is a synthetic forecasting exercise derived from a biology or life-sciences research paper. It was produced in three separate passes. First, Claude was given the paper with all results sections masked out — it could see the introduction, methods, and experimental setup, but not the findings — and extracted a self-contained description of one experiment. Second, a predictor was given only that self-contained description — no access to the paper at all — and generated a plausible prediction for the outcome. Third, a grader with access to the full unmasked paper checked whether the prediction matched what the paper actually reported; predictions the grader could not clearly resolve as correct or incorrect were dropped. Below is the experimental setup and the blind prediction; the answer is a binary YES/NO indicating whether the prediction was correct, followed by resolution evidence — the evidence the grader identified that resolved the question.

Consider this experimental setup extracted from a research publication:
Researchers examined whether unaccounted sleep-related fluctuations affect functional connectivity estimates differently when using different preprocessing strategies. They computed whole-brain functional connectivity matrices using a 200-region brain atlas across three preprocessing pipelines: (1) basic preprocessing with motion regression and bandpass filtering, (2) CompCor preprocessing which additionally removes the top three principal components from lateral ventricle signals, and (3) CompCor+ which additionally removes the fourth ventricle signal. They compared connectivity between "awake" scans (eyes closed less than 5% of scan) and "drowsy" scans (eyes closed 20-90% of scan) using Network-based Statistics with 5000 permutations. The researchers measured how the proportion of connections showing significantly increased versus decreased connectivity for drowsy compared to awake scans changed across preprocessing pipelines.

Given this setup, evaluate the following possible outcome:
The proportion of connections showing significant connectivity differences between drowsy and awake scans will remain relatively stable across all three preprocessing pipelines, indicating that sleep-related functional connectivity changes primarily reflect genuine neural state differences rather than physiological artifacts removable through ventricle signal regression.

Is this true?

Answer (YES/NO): NO